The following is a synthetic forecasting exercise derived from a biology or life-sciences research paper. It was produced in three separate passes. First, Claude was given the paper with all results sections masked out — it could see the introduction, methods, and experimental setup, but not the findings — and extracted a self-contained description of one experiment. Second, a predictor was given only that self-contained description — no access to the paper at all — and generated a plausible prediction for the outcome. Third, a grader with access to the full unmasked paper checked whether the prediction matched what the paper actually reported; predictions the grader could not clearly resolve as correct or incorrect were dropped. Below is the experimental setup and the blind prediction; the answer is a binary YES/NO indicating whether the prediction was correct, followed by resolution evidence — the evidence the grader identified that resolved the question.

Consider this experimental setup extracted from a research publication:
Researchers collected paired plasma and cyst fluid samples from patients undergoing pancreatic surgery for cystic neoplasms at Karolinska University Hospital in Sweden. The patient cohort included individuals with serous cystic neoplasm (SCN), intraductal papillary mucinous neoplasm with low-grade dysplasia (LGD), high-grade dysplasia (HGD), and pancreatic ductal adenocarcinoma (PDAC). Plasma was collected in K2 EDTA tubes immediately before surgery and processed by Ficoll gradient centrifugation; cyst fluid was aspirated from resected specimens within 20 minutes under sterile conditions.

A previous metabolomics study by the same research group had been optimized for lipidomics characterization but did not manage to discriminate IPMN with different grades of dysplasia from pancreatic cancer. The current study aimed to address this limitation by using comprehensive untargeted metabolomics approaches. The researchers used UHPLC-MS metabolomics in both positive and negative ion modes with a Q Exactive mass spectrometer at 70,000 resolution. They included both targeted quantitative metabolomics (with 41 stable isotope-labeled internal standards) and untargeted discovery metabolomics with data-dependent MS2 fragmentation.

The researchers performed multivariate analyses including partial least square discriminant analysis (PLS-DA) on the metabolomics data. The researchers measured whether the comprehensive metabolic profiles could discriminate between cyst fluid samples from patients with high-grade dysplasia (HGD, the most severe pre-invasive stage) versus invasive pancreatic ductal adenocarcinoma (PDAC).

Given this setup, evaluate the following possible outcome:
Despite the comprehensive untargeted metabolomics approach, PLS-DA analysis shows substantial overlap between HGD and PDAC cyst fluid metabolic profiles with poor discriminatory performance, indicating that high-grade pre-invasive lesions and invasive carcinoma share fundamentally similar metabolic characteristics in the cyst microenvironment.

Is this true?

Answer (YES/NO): NO